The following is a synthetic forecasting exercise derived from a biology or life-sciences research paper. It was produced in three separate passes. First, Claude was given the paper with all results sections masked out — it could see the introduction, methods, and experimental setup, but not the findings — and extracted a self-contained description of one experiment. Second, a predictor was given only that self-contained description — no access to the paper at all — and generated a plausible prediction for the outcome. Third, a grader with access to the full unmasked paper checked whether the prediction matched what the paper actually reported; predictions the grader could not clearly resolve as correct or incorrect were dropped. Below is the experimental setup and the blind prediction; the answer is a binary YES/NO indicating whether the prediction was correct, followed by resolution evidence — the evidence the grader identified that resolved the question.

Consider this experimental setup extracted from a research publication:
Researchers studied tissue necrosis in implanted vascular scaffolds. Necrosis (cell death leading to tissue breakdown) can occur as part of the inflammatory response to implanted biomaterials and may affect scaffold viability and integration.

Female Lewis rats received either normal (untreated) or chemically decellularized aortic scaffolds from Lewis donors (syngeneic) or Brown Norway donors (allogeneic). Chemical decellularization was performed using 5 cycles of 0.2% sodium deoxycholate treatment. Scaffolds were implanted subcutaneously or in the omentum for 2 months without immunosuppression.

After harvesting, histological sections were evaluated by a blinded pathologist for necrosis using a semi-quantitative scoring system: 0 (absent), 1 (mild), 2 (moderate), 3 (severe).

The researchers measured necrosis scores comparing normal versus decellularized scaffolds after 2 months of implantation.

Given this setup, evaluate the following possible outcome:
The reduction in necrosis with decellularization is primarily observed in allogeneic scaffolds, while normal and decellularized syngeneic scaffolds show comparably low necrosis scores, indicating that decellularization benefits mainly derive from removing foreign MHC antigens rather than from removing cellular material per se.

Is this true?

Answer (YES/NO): NO